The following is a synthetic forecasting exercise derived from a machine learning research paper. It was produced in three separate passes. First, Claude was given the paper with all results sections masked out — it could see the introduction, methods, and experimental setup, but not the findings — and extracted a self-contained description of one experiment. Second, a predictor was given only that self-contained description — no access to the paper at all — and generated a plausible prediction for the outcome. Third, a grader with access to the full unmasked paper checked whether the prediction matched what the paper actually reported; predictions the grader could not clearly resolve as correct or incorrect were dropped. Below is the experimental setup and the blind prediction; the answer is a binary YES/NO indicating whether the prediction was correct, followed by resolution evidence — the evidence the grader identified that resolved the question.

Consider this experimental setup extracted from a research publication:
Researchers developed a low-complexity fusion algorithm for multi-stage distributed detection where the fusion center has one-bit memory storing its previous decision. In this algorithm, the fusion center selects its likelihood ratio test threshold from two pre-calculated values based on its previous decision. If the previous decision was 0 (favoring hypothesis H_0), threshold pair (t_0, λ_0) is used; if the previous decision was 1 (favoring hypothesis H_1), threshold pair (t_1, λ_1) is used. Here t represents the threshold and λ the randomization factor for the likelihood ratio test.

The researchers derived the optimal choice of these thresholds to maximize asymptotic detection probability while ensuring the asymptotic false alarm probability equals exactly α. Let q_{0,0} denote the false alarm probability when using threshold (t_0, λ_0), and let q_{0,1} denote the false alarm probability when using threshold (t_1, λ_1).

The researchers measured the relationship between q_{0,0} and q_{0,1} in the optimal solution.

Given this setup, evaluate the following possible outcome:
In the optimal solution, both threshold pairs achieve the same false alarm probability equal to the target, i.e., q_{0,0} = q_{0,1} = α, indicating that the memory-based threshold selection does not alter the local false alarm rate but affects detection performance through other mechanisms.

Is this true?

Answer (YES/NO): NO